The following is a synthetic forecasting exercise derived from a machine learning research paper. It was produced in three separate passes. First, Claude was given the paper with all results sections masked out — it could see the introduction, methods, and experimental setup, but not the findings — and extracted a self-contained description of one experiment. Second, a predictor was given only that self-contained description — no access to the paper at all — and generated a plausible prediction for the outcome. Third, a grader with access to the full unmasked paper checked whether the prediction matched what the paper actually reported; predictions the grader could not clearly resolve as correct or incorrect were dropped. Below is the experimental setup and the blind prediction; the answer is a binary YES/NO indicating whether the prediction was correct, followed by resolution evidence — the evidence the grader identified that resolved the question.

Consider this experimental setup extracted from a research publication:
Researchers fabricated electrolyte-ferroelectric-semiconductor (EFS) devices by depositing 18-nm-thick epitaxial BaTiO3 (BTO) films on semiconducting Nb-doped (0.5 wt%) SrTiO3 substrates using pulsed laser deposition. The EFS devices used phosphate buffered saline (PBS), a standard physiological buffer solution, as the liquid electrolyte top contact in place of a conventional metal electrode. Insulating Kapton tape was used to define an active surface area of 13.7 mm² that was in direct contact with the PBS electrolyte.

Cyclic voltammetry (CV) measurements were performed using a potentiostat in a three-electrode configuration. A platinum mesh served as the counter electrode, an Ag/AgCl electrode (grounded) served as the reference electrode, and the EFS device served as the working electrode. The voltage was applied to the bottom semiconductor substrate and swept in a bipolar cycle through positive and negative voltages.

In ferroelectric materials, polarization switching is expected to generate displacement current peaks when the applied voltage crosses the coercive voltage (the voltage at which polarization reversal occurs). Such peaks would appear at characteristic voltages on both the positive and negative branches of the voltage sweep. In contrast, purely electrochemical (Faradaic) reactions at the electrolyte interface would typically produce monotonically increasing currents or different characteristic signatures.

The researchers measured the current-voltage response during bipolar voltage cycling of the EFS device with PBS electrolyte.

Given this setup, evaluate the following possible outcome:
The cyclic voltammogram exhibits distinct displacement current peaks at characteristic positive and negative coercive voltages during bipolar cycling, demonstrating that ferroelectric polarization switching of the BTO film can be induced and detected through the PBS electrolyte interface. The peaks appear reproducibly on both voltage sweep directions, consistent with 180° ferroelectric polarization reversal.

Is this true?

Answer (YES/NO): YES